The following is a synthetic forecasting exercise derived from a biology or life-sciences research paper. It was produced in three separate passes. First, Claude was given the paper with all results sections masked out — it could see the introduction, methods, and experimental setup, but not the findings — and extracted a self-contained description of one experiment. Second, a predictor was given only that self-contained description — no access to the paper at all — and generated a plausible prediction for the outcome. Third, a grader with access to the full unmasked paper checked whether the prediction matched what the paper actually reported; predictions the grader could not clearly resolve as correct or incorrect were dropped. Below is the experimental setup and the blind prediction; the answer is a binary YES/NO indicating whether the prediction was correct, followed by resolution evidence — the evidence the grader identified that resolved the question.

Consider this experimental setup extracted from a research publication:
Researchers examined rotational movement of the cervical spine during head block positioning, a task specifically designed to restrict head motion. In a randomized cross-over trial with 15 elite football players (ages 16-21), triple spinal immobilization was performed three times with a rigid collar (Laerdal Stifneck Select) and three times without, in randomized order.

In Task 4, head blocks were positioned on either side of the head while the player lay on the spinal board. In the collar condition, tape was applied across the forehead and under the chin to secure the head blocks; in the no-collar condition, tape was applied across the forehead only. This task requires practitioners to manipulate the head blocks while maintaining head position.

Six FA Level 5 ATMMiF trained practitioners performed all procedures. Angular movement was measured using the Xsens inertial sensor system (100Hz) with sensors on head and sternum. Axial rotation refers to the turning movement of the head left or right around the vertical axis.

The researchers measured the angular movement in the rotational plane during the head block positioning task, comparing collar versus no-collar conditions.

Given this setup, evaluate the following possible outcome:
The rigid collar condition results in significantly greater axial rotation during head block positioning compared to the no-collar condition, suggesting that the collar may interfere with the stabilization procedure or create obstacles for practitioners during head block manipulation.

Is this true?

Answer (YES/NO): NO